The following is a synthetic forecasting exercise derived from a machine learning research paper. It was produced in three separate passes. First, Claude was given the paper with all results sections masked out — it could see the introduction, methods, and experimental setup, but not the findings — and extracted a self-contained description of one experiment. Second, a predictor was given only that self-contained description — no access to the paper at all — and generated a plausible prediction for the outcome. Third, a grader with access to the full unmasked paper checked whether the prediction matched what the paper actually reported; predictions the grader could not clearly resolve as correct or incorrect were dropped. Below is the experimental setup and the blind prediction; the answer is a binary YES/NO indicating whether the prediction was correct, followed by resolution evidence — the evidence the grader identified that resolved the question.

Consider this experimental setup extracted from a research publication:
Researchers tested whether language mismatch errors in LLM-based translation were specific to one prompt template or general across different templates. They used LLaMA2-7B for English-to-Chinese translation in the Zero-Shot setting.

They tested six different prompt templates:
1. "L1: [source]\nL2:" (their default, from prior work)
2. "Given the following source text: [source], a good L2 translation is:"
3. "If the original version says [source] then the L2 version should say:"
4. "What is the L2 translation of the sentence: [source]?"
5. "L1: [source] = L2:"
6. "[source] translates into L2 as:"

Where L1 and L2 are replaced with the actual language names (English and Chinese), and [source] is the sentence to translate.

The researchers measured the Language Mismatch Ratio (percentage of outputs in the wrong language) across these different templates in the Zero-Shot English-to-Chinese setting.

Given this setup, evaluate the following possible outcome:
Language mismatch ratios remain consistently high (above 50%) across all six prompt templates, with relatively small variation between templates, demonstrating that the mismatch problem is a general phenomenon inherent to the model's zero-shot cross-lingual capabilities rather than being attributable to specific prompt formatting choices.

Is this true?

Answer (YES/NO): NO